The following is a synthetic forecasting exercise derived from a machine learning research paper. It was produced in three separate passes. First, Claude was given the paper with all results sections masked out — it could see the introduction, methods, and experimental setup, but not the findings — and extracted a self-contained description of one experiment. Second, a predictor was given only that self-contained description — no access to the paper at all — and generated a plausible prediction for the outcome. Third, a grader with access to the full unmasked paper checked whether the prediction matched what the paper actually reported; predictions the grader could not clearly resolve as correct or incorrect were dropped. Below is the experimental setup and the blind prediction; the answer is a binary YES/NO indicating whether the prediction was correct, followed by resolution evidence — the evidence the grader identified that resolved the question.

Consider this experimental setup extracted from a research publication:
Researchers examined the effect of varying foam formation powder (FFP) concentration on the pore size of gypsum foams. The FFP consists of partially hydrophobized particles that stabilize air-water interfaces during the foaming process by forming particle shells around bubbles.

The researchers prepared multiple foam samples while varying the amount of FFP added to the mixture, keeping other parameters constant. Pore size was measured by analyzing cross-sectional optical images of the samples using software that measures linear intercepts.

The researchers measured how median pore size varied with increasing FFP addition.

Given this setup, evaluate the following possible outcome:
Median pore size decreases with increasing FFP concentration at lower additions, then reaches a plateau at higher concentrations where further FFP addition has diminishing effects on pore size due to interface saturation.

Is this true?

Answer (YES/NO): NO